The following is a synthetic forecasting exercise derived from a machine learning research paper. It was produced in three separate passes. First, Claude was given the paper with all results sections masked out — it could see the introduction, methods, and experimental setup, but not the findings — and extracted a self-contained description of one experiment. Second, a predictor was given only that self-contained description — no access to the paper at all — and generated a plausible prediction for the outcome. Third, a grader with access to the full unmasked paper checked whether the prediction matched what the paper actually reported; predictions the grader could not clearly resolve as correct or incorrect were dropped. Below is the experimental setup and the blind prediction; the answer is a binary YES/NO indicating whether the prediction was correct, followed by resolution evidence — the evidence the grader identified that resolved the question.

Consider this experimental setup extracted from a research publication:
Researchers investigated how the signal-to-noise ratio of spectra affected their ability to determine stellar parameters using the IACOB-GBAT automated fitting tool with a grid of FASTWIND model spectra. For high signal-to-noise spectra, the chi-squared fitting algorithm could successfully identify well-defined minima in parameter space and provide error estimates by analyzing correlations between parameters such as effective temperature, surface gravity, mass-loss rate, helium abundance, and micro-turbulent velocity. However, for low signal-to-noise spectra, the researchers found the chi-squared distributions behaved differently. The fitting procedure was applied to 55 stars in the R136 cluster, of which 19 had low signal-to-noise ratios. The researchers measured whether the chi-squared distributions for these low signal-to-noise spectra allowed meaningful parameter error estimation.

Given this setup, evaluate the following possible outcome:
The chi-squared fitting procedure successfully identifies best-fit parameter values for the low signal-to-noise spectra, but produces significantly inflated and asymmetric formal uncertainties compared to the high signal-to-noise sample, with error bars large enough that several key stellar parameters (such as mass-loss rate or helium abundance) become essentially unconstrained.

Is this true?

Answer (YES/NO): NO